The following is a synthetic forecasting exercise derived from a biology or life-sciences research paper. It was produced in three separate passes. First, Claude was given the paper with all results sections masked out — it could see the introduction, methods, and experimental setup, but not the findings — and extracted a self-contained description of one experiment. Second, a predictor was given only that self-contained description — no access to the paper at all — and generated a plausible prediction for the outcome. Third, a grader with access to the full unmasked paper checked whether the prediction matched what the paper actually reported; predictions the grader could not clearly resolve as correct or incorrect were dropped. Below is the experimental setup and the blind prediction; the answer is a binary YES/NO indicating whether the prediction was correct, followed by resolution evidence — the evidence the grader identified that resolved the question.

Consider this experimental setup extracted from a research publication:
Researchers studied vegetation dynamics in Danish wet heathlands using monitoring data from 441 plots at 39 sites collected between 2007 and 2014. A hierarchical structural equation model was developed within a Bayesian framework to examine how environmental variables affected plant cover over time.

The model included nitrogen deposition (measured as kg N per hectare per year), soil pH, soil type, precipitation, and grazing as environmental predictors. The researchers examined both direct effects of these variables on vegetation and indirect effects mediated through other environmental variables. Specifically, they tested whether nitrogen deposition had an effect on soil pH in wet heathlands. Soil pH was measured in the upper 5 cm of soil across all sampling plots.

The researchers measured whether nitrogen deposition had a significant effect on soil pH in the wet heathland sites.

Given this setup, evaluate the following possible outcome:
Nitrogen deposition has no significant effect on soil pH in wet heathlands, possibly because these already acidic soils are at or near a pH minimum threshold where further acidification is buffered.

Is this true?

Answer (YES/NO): YES